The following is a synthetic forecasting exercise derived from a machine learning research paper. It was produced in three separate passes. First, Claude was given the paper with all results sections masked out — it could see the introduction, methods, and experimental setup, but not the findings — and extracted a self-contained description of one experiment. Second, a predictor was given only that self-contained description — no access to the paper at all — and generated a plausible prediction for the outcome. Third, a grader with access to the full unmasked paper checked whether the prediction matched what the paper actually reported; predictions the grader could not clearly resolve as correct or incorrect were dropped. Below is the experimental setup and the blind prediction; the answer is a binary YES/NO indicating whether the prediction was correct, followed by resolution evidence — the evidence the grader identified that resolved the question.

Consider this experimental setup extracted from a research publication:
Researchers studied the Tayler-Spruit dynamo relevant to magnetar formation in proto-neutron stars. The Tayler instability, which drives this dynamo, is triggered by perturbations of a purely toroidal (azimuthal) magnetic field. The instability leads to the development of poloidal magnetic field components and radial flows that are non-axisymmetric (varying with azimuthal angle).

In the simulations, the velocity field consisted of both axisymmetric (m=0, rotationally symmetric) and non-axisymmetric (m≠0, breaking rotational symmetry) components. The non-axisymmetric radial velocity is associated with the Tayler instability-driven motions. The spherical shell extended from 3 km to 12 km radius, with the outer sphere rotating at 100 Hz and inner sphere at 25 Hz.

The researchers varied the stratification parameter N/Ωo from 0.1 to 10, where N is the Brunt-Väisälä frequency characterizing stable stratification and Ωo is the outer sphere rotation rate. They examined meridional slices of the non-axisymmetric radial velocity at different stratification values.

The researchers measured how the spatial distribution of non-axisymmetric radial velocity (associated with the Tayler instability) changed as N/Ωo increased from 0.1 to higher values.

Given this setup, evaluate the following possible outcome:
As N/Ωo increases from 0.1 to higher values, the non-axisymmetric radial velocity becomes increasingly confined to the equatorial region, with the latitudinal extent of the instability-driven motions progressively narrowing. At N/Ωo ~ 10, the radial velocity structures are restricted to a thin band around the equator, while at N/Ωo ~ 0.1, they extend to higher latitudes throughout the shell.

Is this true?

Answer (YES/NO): NO